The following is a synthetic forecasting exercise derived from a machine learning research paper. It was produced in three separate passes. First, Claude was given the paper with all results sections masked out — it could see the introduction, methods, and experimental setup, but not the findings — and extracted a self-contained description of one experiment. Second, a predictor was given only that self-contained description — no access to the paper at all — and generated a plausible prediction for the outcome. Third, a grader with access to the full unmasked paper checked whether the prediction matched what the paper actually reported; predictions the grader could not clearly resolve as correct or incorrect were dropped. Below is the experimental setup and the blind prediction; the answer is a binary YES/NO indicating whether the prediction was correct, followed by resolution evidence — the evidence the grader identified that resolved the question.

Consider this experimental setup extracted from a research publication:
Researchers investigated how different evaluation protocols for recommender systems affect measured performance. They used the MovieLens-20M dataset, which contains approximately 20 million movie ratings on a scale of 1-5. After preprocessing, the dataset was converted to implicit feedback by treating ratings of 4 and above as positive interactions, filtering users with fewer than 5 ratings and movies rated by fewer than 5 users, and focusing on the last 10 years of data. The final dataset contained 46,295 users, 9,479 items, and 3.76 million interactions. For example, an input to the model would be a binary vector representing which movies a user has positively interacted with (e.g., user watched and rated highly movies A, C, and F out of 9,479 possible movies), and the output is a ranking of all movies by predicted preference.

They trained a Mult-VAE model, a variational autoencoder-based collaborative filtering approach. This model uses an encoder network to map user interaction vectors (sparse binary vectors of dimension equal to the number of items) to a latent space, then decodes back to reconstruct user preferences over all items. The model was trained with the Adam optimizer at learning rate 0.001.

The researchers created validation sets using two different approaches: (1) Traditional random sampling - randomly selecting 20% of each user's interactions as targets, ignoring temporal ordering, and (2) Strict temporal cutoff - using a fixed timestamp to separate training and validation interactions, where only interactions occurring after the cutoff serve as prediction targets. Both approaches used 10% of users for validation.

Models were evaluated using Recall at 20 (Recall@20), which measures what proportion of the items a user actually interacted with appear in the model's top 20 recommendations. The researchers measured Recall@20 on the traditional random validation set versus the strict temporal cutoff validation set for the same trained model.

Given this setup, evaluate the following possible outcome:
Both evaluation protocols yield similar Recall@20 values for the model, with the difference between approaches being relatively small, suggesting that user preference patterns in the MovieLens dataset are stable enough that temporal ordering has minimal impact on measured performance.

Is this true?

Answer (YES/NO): NO